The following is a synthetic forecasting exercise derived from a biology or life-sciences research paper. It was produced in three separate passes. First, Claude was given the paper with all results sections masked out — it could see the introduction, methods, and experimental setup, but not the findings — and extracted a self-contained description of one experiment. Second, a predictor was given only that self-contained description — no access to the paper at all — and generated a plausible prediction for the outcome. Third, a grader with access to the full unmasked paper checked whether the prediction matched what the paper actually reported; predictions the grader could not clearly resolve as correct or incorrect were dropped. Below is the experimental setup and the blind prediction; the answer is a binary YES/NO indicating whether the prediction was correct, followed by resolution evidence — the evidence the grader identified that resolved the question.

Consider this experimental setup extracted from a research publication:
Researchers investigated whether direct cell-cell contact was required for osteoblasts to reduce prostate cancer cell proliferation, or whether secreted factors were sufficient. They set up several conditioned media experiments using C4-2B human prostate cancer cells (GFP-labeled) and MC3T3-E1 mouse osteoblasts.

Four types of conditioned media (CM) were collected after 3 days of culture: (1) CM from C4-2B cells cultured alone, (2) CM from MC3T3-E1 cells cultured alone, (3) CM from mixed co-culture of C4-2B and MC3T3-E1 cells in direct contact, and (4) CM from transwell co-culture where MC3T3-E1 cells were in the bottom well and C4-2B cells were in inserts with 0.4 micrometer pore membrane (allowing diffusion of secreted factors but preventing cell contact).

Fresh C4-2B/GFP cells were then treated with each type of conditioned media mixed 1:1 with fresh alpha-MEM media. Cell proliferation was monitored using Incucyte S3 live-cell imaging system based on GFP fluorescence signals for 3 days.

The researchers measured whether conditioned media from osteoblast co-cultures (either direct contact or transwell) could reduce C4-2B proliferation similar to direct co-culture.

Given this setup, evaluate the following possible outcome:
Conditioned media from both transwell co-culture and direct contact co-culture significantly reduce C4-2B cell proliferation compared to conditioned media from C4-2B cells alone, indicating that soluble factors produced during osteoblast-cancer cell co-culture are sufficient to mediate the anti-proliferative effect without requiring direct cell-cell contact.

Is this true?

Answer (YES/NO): NO